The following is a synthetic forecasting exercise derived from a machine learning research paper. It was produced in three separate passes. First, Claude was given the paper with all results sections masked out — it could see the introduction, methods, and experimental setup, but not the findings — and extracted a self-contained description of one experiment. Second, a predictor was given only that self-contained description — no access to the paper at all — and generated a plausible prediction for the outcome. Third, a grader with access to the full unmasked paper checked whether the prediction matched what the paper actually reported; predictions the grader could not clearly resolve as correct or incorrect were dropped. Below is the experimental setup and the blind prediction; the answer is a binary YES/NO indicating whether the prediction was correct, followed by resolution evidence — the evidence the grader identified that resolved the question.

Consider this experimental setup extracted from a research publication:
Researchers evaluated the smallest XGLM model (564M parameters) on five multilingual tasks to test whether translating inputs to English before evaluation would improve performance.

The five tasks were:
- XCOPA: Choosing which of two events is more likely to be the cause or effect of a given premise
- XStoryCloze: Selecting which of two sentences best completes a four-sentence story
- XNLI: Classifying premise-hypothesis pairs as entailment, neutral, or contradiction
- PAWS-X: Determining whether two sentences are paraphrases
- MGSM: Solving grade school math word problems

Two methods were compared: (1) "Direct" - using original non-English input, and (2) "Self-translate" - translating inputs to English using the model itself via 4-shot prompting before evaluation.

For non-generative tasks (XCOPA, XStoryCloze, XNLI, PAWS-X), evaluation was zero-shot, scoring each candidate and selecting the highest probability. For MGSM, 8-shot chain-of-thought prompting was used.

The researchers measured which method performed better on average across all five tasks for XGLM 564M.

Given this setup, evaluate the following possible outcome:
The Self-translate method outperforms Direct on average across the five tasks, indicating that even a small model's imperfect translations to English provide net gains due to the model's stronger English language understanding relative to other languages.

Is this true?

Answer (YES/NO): YES